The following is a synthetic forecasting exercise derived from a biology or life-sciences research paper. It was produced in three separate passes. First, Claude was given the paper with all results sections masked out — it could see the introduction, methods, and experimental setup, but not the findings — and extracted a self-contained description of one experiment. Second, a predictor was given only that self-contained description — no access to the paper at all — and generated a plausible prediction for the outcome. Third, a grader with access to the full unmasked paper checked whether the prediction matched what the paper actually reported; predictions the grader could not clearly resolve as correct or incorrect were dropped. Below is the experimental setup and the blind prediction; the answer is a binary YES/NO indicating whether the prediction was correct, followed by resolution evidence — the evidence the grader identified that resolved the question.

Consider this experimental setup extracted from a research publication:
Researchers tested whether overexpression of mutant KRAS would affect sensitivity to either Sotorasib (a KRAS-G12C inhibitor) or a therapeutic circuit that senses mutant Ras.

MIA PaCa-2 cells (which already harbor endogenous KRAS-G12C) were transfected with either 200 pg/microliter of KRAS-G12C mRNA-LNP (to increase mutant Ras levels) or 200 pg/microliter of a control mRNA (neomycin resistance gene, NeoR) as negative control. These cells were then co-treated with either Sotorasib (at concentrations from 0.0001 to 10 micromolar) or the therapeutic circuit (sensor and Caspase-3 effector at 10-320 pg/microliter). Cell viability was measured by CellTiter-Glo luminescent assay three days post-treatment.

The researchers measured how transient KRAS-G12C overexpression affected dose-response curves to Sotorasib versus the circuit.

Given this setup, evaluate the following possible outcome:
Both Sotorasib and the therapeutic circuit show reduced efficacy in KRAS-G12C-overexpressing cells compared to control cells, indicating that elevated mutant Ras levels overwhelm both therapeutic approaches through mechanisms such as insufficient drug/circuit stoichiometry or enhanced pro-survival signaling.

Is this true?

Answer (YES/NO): NO